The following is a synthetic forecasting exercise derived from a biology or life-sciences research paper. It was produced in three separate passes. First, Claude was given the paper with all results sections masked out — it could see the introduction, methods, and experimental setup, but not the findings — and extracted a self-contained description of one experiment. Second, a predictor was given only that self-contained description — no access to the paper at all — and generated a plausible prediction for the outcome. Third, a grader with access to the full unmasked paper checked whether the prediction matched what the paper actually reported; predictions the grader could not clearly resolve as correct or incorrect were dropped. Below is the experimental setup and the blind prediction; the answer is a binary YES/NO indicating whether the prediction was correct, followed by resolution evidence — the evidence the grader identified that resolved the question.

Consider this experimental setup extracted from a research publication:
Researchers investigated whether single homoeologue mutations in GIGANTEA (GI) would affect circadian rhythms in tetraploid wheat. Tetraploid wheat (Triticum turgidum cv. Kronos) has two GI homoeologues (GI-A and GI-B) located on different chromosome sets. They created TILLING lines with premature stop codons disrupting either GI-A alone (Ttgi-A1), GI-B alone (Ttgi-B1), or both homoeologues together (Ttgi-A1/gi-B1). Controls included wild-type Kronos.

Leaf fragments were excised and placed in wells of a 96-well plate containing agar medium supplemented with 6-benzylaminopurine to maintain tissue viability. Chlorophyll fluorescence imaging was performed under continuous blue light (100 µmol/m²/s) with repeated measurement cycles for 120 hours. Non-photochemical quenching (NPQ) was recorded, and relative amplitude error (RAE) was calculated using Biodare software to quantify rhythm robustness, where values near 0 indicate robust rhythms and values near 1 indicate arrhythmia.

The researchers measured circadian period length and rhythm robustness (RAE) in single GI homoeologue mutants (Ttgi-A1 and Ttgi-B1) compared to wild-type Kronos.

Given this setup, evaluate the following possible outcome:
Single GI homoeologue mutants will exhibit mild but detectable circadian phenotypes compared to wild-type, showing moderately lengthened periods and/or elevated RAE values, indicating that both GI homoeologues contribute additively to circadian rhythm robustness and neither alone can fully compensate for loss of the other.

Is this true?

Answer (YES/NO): NO